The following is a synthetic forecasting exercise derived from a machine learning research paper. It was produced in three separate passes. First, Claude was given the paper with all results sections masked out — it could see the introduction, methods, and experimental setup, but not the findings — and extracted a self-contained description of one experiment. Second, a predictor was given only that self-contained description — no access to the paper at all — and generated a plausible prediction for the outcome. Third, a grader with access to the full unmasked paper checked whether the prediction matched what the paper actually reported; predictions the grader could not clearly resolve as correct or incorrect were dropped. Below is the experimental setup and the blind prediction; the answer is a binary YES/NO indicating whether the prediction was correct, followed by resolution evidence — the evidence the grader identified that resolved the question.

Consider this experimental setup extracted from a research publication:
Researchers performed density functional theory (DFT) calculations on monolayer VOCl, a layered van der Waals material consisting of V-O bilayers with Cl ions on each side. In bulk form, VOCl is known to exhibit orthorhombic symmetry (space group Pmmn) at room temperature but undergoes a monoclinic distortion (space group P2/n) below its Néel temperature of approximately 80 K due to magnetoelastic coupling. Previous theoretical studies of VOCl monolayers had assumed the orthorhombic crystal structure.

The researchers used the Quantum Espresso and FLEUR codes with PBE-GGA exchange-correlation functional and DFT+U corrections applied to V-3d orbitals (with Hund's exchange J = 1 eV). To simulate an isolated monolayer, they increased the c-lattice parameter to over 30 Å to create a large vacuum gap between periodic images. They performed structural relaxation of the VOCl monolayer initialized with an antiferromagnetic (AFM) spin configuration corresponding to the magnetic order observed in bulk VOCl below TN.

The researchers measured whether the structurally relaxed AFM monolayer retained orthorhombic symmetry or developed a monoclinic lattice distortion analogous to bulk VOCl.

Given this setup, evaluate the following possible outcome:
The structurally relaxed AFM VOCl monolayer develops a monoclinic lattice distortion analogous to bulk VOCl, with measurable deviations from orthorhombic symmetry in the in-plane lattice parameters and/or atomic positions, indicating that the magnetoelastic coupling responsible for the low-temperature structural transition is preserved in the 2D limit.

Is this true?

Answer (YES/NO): YES